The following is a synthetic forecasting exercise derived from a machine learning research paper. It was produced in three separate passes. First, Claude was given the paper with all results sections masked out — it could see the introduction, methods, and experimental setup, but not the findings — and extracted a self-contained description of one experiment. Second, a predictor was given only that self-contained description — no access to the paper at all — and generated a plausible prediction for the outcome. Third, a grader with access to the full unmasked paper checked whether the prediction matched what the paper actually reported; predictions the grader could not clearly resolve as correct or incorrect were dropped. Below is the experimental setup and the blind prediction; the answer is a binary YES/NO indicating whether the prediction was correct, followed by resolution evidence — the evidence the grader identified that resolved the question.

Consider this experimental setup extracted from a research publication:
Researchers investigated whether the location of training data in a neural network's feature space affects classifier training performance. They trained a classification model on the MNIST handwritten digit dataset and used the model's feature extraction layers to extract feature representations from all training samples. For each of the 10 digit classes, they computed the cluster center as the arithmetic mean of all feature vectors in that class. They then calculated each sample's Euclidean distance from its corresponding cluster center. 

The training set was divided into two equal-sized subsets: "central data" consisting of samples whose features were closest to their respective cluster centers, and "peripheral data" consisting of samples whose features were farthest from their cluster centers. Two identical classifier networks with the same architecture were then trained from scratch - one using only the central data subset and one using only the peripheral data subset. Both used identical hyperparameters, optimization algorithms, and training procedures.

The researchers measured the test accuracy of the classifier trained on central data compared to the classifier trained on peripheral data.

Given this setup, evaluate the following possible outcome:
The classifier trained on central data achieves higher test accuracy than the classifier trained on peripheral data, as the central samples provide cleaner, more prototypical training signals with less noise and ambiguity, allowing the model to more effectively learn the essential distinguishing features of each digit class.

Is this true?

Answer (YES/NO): YES